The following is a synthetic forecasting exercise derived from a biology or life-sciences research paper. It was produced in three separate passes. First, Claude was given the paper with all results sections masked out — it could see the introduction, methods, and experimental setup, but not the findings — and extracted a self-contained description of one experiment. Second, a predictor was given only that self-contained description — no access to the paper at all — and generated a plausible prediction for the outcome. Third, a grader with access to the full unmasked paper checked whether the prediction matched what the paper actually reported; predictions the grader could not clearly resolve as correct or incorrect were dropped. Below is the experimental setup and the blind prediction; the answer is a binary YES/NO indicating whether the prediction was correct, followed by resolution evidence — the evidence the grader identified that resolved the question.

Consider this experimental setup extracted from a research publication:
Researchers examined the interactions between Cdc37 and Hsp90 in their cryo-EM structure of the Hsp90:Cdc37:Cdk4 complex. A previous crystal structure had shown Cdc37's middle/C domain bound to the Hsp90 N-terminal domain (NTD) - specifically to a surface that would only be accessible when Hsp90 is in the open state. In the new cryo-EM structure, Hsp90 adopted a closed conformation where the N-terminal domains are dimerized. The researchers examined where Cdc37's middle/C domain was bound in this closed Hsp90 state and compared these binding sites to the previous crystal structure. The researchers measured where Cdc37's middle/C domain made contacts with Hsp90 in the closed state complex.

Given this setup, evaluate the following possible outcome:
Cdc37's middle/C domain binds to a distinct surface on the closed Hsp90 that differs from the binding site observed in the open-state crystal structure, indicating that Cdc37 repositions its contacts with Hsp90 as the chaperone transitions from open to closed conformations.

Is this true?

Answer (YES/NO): YES